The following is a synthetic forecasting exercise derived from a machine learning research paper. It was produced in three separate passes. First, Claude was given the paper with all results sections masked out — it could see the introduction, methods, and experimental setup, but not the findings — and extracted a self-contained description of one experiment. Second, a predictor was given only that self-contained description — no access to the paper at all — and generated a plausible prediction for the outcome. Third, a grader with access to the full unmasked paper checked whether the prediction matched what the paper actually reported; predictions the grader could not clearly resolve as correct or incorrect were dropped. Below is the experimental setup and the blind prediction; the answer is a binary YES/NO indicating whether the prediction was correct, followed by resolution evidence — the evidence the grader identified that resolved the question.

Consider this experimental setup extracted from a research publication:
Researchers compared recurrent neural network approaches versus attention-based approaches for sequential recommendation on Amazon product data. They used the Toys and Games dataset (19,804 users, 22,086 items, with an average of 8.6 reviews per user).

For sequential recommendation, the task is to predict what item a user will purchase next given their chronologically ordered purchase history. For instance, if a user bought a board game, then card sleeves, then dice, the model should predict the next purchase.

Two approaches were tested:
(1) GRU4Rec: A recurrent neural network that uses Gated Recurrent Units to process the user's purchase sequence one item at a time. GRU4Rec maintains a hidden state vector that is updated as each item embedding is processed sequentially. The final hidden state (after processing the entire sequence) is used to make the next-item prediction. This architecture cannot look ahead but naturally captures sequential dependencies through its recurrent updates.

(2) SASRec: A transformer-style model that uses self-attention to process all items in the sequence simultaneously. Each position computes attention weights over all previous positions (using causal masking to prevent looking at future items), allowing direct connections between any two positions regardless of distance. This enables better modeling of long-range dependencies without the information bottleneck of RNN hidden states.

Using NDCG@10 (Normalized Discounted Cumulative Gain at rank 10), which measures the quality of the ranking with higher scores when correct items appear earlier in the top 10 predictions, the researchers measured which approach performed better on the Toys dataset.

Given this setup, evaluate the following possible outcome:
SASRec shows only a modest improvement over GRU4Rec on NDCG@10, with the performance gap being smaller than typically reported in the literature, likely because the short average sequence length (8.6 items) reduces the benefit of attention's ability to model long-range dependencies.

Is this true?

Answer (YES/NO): NO